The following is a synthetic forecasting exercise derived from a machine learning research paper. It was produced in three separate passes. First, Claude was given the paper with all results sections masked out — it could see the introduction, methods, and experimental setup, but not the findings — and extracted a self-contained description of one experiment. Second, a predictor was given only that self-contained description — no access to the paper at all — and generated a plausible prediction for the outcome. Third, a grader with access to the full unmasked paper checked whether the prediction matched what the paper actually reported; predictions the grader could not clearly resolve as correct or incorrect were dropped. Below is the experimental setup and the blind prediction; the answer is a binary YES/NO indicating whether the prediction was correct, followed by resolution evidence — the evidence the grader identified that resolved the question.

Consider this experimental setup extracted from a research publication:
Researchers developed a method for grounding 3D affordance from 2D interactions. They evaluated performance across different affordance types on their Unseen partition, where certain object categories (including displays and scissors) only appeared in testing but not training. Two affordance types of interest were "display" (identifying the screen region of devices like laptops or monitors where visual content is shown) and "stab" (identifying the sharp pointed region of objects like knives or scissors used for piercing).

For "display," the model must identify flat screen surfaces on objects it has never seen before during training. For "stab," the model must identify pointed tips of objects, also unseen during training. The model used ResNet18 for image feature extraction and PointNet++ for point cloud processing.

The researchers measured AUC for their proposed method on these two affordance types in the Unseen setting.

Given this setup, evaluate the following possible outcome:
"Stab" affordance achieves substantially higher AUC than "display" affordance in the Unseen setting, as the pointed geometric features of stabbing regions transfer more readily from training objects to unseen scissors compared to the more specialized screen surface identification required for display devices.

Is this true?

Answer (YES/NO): YES